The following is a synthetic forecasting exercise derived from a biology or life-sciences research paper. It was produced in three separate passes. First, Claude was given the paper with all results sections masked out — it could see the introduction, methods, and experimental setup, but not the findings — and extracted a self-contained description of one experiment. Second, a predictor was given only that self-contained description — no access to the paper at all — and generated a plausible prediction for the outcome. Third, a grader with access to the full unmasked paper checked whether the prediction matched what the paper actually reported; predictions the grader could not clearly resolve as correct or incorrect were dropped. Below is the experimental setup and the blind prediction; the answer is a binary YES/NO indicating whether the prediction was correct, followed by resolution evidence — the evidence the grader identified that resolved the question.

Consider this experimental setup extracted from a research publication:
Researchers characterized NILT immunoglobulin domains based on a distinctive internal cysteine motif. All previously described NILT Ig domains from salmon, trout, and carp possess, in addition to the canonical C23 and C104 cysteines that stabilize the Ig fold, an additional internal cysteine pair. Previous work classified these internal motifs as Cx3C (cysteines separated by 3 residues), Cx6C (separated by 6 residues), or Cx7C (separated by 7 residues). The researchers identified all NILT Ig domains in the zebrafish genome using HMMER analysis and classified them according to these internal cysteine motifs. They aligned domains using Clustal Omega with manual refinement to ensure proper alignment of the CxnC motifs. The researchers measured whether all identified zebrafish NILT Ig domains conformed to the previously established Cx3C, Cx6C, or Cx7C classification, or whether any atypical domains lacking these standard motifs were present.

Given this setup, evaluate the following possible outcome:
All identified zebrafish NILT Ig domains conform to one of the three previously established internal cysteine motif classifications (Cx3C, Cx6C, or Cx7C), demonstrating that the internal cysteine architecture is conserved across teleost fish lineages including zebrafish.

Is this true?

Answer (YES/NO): NO